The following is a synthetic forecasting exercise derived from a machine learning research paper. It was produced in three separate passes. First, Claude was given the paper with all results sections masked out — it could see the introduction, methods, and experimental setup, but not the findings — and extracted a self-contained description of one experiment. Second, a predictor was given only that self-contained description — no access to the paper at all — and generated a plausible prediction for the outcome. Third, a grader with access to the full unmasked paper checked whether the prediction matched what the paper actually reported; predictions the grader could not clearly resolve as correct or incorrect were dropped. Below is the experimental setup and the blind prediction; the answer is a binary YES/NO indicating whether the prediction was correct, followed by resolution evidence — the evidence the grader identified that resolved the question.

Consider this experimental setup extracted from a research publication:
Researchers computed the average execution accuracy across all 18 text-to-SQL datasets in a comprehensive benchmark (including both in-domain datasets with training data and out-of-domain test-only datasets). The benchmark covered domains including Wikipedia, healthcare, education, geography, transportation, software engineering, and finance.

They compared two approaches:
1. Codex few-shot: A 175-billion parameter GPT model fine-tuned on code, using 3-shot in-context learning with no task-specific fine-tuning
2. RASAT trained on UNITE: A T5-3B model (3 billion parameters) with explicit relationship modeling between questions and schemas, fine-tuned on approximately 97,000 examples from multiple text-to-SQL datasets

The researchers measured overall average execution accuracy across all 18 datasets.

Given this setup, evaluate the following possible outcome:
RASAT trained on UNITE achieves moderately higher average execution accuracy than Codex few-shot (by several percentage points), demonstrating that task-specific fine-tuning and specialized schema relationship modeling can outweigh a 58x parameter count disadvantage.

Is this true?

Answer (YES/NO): YES